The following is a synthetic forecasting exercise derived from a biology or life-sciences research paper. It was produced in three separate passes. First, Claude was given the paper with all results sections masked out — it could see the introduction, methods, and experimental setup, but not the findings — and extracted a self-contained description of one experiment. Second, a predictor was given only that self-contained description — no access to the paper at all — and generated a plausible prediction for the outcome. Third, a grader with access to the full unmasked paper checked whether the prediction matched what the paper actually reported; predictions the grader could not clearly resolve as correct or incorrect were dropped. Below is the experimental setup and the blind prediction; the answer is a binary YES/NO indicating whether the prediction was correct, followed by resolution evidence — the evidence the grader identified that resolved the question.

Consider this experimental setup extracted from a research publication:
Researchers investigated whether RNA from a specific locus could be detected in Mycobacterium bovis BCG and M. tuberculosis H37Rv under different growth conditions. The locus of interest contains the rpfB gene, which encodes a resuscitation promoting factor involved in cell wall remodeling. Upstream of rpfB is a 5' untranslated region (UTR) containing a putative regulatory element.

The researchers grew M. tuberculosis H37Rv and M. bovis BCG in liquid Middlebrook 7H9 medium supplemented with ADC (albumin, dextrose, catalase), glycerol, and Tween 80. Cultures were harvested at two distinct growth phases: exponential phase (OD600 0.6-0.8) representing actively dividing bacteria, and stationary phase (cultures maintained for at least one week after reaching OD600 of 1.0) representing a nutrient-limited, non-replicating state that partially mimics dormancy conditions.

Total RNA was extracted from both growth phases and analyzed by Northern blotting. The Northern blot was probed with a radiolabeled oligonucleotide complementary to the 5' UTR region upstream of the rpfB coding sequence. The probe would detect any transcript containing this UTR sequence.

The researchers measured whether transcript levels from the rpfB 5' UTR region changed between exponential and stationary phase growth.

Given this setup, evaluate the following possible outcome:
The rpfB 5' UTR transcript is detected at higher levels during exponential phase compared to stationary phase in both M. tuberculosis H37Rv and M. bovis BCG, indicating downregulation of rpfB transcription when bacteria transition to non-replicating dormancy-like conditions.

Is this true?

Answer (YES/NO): YES